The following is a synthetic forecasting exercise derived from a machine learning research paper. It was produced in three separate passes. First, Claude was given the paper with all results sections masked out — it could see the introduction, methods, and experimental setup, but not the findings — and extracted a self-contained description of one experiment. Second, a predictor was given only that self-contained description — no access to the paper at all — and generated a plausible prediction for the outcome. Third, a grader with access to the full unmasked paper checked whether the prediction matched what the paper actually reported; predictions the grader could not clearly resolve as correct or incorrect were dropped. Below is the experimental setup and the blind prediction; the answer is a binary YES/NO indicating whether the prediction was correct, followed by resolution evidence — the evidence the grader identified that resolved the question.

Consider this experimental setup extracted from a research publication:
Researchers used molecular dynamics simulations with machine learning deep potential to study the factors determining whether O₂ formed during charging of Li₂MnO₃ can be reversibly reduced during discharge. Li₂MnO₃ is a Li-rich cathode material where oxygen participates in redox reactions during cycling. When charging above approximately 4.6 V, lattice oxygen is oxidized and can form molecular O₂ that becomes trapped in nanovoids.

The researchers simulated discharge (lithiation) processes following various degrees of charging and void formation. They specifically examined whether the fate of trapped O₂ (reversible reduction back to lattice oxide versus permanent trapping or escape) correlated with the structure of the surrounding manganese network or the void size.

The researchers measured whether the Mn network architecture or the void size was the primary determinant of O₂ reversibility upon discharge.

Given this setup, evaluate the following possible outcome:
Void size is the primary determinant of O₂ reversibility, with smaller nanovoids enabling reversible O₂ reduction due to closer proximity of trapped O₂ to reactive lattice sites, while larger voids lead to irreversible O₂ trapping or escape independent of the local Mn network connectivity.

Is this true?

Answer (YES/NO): NO